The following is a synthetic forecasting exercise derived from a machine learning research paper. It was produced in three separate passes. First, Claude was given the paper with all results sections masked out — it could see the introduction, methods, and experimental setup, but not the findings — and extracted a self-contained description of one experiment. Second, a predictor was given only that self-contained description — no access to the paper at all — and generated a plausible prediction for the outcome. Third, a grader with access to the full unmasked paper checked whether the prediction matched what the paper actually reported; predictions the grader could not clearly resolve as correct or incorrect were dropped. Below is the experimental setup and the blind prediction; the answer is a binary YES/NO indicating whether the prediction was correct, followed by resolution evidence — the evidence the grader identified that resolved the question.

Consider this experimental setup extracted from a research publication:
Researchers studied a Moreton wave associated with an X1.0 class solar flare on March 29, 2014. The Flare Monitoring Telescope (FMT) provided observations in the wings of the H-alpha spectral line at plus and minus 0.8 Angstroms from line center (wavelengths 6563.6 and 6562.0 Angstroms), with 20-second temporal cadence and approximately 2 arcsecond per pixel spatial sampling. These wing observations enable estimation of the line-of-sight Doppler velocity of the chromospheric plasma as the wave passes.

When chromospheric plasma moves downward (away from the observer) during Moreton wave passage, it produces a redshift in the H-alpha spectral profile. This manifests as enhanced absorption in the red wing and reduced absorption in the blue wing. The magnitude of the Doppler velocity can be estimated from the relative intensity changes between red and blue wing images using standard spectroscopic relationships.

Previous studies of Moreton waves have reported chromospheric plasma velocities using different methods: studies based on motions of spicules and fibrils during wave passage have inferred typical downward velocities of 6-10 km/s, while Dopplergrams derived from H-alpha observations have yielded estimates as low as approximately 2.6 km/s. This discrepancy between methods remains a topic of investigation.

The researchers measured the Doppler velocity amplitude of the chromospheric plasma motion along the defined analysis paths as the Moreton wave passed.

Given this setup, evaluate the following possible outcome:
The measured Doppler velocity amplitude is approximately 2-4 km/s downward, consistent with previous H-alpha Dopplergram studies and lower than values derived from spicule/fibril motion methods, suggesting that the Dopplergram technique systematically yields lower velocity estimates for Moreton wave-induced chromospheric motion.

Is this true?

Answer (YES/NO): YES